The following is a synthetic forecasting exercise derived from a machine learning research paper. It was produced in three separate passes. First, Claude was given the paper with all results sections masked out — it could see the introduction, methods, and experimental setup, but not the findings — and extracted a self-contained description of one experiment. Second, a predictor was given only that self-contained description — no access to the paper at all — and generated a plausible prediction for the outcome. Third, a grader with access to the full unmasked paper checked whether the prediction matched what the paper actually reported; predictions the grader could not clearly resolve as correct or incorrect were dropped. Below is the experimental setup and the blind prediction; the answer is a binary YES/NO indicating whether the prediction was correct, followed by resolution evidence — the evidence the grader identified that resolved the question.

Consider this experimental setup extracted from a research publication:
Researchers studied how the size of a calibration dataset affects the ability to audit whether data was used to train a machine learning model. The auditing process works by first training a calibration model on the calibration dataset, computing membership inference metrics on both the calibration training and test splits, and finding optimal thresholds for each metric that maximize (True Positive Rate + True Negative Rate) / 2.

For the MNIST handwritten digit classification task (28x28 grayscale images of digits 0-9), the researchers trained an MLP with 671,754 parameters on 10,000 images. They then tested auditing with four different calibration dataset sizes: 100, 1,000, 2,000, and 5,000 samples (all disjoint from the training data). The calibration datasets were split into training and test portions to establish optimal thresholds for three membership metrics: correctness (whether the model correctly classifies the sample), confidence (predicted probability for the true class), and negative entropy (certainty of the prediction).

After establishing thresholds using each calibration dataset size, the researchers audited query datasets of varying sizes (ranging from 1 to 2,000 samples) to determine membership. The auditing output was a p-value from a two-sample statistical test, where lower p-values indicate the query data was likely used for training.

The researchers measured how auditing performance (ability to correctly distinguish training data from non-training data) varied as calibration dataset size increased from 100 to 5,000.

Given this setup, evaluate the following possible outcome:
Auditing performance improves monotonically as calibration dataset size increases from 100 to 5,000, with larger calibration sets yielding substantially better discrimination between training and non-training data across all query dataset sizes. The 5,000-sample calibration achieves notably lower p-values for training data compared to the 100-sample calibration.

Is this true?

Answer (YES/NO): NO